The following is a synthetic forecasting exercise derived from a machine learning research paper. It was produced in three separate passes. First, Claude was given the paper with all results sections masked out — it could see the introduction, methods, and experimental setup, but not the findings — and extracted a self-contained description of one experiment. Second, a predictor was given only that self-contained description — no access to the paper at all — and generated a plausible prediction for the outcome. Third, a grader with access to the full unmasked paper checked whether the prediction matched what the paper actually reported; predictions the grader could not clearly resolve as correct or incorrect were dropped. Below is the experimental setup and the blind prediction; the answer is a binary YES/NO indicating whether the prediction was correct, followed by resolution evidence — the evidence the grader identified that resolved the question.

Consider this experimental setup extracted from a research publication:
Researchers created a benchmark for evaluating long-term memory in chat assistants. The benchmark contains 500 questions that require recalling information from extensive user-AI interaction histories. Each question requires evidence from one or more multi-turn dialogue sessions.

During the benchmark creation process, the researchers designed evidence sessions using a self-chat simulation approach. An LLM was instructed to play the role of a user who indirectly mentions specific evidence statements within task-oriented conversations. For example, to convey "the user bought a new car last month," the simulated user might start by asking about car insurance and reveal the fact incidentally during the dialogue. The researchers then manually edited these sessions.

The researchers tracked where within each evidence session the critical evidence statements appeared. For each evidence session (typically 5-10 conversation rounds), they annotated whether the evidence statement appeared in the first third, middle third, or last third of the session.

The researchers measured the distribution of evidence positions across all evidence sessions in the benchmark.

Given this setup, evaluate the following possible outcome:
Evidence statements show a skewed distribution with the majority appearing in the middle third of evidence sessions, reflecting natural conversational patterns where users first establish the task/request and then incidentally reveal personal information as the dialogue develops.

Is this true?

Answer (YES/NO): NO